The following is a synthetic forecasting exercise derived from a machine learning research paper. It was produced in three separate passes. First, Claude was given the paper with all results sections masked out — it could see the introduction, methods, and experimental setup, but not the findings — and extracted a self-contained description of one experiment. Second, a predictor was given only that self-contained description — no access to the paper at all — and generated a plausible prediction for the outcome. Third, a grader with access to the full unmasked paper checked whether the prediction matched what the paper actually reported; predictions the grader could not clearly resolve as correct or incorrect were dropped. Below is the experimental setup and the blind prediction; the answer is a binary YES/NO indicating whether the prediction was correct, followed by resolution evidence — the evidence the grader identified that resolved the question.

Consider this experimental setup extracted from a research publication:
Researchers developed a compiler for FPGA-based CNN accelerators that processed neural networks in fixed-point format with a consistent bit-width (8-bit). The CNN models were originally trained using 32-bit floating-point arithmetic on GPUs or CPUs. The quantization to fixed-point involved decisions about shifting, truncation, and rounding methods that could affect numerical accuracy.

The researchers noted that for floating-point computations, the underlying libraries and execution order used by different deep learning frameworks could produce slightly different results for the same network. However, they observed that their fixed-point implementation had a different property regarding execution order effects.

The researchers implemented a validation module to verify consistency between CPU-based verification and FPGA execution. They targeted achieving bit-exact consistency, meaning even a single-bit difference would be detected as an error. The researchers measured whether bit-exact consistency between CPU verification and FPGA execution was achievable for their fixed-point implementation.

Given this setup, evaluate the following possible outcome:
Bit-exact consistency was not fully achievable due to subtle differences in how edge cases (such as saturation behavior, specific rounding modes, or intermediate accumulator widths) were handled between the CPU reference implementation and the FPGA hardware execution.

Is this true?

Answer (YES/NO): NO